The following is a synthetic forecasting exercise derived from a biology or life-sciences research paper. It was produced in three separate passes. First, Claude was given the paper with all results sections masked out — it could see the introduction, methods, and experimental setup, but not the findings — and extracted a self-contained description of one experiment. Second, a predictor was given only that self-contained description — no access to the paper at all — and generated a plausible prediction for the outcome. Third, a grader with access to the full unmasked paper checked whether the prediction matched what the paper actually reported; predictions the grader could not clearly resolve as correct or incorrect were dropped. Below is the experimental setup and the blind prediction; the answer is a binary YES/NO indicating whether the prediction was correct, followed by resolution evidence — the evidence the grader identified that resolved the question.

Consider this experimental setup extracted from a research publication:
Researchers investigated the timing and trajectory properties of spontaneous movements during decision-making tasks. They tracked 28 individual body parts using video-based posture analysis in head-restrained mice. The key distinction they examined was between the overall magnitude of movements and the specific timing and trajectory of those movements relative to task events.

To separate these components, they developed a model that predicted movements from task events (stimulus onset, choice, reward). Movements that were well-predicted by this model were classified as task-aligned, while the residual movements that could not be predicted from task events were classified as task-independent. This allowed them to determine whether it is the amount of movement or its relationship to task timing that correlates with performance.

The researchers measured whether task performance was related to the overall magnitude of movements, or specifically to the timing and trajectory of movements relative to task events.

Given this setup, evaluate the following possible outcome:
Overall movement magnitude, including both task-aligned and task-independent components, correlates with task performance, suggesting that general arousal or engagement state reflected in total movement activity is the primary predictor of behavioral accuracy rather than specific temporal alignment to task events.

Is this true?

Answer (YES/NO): NO